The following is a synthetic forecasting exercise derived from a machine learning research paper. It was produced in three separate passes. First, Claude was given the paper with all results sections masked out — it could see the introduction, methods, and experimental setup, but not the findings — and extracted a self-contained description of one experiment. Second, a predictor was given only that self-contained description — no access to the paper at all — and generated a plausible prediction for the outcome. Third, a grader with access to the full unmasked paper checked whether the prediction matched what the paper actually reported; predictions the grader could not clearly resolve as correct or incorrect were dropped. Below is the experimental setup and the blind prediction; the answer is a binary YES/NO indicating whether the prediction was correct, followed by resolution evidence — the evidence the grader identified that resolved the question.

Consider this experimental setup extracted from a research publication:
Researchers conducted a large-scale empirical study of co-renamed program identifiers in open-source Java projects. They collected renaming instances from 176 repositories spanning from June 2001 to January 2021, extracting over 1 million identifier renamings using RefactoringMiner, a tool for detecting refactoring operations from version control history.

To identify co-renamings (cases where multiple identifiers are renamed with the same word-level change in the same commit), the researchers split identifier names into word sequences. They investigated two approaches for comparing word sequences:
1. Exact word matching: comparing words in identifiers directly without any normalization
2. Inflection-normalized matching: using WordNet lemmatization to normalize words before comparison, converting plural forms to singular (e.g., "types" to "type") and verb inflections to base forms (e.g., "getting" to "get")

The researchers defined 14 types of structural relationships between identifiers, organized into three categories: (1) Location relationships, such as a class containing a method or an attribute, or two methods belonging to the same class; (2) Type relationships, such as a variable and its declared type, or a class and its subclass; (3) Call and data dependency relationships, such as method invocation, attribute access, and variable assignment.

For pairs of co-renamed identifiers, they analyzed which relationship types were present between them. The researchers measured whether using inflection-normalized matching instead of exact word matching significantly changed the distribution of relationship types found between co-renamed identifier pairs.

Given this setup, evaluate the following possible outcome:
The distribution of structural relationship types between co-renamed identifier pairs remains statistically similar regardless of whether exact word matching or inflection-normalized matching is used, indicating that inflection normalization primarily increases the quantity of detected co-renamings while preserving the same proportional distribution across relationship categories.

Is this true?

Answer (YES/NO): NO